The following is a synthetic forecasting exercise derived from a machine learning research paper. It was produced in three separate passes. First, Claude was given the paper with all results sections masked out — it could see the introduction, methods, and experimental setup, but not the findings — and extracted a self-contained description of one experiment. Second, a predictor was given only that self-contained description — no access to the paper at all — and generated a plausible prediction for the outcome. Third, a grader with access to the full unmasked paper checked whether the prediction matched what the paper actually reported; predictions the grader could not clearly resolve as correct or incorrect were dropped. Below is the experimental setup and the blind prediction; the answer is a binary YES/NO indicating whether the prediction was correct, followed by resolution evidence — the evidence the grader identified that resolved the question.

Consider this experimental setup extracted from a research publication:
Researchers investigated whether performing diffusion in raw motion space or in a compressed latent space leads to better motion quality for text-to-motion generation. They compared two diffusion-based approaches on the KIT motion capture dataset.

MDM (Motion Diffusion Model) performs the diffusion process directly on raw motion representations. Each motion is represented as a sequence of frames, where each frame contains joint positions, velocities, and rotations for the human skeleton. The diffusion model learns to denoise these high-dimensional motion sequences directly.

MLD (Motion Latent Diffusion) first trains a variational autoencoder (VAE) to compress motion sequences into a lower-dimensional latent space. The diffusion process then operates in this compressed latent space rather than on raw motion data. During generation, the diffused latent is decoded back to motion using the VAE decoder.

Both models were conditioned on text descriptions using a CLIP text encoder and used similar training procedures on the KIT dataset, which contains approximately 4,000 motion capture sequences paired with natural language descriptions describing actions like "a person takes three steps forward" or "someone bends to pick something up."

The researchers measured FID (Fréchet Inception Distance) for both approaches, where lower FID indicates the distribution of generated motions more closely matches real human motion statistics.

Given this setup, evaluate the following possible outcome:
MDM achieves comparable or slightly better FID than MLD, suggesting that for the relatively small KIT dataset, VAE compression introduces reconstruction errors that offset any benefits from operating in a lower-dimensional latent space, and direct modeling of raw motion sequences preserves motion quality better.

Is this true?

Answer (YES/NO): NO